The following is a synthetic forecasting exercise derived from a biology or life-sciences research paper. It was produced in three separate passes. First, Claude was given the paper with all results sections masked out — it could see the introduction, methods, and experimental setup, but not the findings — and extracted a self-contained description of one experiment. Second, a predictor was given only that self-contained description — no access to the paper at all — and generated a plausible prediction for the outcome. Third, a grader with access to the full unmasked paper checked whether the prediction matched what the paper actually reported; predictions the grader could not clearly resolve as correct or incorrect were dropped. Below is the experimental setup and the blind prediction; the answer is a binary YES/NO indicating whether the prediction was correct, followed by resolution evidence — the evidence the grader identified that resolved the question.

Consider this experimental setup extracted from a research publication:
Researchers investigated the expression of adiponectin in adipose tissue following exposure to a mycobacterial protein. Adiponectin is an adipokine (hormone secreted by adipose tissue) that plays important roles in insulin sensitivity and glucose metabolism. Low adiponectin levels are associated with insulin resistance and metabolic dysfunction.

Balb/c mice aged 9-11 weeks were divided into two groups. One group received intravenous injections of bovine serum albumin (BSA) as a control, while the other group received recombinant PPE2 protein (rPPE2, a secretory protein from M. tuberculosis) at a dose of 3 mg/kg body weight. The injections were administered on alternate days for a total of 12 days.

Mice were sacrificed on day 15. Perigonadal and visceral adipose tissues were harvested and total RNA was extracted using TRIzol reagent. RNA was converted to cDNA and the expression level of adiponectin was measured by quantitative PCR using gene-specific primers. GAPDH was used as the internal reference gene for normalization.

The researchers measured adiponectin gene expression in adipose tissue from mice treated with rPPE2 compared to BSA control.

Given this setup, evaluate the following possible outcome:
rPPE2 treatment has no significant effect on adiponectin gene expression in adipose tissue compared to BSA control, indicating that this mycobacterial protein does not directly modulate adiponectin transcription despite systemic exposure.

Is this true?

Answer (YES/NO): NO